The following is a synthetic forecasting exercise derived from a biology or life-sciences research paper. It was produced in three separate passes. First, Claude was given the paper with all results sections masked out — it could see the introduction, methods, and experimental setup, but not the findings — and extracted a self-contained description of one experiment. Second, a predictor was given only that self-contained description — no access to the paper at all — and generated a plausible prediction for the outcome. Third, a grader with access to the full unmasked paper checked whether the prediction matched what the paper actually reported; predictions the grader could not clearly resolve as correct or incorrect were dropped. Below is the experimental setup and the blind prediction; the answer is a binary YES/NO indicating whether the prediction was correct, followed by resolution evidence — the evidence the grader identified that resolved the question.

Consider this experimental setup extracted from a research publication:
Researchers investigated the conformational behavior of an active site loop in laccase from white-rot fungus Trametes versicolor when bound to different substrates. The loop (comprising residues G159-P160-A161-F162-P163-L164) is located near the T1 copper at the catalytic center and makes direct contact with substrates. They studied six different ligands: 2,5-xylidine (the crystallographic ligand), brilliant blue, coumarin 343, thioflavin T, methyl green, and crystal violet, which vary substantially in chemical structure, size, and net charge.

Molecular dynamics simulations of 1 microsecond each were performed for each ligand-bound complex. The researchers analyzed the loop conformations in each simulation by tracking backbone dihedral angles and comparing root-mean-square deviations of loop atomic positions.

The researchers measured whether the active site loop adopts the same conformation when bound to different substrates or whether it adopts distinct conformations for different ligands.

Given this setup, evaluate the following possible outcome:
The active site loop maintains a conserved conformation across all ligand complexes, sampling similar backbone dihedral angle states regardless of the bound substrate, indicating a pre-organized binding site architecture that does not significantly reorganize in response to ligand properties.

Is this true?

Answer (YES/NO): NO